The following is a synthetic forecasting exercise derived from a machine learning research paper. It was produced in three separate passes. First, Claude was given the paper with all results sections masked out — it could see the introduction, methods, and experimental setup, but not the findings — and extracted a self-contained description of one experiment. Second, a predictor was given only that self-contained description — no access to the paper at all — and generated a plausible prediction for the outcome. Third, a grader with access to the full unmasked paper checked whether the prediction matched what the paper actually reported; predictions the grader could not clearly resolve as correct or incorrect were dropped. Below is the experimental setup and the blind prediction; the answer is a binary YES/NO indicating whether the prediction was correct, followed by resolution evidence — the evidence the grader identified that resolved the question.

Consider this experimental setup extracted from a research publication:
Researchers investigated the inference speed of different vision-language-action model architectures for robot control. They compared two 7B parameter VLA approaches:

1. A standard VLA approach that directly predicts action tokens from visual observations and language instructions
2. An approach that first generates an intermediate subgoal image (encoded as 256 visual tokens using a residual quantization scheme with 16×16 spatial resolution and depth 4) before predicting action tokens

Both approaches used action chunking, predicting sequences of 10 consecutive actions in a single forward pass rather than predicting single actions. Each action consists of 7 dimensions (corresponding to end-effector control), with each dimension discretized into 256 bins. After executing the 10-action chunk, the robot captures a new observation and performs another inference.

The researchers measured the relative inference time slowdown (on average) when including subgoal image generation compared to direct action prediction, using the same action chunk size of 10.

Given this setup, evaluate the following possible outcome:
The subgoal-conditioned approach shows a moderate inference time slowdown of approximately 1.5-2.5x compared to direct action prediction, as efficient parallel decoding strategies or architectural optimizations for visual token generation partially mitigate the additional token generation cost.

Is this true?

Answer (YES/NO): NO